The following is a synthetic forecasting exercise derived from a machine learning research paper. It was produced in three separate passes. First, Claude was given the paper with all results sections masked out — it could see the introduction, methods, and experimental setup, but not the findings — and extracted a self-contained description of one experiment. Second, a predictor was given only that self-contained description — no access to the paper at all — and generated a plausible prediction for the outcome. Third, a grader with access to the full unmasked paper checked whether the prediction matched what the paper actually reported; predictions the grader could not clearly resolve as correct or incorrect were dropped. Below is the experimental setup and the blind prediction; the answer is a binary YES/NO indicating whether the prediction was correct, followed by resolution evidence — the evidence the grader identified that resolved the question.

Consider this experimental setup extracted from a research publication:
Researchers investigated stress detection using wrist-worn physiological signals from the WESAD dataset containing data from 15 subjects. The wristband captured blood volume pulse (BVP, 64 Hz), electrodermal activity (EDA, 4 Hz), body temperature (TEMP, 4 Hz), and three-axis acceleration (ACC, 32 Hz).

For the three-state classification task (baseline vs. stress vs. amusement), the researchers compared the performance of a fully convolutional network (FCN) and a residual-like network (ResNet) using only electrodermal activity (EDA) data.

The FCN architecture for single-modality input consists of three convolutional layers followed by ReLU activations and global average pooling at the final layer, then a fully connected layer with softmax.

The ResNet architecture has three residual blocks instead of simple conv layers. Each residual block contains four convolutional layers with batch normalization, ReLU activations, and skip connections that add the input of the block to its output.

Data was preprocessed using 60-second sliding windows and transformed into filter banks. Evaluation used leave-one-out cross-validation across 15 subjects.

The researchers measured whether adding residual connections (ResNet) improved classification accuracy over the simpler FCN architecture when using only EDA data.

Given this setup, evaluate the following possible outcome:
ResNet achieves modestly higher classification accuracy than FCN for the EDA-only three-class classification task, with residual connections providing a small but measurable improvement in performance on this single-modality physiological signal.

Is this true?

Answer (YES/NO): YES